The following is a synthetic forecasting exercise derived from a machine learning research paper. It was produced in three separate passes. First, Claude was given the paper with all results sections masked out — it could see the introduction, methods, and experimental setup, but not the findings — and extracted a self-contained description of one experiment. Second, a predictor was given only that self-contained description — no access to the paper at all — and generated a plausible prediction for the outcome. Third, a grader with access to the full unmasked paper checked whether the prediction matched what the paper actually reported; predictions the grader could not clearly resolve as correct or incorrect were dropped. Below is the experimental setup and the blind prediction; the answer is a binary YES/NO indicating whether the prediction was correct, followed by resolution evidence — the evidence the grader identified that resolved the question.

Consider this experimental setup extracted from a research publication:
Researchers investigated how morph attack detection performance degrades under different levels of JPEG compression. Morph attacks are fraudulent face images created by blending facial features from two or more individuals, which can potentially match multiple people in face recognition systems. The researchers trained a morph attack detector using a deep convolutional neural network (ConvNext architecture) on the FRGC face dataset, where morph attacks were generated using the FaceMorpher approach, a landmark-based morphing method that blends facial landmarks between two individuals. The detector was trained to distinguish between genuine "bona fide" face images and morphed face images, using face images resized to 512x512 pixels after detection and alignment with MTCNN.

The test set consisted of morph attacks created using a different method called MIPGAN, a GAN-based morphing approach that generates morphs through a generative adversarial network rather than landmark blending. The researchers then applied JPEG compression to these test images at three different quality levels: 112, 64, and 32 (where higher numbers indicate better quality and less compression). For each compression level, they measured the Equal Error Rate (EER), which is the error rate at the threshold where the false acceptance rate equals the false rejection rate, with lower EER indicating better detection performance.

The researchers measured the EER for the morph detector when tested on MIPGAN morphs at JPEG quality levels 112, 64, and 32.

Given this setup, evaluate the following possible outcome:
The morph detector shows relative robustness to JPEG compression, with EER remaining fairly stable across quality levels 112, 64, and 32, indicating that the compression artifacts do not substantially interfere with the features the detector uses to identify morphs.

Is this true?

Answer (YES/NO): NO